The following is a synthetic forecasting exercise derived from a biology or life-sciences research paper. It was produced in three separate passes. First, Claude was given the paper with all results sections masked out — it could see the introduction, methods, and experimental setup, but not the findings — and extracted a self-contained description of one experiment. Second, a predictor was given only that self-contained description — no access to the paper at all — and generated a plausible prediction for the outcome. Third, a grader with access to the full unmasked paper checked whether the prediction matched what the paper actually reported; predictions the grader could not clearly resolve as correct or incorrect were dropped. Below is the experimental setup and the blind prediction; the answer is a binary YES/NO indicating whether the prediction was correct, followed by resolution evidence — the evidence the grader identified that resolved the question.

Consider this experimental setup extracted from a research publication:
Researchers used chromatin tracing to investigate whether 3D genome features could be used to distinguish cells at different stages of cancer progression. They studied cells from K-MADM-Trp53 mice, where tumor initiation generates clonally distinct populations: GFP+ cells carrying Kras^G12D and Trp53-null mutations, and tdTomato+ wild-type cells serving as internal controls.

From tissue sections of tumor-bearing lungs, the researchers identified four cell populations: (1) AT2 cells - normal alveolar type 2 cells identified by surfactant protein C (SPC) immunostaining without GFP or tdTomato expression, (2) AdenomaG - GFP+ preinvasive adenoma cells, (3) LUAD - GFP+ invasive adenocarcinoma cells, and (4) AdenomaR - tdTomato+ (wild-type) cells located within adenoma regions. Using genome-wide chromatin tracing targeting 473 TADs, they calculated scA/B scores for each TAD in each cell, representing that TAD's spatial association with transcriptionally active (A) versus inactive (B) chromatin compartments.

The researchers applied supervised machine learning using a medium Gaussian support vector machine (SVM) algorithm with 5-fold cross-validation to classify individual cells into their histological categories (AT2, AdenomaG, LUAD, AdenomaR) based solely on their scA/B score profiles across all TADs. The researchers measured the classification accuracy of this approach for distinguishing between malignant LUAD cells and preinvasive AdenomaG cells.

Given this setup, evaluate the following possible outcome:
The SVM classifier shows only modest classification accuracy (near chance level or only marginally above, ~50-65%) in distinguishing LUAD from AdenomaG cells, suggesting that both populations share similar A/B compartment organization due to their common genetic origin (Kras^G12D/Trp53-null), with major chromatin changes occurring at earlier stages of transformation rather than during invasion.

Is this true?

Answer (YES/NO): NO